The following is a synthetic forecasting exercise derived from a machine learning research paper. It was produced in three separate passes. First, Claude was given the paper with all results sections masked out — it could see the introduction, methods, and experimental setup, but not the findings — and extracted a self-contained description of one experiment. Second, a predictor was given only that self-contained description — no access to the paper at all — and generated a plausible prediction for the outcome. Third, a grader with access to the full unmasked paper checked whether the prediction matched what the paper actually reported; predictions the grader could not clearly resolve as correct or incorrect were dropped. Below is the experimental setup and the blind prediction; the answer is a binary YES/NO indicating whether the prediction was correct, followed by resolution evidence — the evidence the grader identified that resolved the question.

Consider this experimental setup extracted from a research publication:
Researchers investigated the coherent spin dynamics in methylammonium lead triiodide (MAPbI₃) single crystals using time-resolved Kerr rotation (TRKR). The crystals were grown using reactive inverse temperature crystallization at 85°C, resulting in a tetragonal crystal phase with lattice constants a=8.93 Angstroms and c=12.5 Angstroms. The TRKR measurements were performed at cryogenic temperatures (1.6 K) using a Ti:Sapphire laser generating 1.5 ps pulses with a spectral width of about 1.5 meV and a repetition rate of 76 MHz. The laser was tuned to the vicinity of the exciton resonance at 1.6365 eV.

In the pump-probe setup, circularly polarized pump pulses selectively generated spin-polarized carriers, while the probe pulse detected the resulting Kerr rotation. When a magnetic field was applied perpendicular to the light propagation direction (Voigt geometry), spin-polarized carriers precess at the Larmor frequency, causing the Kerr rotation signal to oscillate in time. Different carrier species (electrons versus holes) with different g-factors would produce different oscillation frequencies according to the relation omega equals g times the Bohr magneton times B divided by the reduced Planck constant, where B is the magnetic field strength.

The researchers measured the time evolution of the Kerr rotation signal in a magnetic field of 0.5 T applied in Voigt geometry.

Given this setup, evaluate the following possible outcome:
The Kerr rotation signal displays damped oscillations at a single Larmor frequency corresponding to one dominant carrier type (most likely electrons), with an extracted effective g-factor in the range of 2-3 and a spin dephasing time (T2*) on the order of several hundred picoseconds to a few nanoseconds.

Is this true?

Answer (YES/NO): NO